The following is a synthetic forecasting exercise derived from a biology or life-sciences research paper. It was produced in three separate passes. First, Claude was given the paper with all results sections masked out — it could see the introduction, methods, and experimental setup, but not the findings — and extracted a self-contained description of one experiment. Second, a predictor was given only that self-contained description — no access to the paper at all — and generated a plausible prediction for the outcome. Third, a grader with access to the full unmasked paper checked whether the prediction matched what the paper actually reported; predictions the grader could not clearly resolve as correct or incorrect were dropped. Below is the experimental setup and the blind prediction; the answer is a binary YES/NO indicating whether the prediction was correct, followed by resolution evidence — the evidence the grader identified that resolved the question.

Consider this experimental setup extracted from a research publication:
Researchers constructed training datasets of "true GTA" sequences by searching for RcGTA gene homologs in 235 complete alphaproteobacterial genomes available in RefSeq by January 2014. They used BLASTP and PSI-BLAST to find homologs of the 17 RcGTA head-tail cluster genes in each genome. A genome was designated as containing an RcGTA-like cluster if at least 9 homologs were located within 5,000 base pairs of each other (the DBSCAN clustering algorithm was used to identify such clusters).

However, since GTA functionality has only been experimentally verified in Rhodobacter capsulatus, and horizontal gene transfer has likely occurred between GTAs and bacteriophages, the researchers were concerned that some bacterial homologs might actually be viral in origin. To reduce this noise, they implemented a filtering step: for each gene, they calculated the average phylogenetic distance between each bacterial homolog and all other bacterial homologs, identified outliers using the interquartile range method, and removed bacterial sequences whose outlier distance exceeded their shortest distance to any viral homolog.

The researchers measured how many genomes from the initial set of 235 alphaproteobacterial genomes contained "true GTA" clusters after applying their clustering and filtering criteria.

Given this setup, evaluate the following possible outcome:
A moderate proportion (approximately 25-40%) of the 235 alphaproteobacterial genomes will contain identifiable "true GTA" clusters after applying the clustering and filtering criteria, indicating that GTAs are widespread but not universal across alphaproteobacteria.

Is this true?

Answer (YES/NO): YES